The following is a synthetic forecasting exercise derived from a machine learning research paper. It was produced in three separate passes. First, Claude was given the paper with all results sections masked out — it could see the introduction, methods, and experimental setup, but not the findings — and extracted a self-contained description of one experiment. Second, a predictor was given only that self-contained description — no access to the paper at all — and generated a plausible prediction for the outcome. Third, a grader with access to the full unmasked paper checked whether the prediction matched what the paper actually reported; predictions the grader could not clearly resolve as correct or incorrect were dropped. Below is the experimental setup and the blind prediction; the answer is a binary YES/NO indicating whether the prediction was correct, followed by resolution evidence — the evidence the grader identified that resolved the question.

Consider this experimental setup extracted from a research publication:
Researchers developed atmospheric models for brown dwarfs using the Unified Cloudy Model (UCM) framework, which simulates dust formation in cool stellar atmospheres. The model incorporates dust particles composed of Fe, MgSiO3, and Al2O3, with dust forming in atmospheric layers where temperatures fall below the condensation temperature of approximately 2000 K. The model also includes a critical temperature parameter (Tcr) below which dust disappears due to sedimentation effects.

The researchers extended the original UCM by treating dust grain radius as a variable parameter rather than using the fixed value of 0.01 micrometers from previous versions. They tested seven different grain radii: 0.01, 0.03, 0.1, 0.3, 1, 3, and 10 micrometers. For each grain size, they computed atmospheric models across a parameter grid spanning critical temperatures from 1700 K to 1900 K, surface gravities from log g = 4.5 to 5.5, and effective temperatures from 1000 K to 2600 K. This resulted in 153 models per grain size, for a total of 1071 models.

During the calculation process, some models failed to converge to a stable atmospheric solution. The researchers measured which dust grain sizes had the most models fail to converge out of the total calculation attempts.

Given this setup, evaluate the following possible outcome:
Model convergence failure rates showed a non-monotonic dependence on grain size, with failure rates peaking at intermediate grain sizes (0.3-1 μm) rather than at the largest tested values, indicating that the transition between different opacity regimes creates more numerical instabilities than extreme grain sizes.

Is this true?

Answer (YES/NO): NO